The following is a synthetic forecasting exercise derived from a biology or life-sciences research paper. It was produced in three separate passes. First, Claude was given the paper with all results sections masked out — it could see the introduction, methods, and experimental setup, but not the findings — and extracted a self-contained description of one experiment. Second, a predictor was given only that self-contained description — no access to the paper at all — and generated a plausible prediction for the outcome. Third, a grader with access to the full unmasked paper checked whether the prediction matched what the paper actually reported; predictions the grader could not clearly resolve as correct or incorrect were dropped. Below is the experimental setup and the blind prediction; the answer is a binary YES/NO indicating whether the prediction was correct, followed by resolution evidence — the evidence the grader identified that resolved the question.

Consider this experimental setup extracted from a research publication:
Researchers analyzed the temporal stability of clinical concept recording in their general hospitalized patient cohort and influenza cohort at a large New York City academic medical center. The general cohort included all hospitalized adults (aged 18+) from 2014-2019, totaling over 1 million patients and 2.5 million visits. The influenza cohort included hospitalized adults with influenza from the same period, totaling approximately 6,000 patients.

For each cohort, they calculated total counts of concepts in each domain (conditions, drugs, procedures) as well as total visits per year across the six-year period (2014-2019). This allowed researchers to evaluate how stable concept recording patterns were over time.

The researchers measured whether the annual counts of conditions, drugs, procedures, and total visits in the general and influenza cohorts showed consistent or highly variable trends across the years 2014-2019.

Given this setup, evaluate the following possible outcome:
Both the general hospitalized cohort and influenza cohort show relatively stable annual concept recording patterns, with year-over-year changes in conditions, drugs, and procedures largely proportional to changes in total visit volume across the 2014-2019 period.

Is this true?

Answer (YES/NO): YES